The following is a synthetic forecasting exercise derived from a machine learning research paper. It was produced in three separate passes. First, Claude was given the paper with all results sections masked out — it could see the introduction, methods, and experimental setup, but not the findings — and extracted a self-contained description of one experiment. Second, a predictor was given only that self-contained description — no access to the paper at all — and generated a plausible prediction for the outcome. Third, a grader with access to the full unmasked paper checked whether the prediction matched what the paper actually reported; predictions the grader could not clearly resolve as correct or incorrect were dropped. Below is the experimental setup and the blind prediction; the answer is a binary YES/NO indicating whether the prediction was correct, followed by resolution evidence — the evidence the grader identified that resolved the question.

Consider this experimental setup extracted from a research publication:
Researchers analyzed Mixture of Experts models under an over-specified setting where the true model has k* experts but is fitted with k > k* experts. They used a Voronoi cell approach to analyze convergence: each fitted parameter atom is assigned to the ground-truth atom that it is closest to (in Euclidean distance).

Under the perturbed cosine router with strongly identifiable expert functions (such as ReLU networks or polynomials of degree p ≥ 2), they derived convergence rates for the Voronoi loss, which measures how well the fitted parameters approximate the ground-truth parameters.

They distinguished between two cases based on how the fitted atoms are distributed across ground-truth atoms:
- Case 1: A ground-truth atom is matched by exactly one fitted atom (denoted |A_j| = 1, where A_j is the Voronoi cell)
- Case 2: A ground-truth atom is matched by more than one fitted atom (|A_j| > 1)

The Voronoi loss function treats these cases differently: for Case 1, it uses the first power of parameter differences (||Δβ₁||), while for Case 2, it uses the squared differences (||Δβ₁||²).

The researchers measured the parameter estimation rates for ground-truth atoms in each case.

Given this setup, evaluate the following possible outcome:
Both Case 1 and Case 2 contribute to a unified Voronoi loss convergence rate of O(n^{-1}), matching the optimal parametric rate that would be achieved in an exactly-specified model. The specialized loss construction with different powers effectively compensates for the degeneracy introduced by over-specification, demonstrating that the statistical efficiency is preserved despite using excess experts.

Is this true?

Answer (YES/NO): NO